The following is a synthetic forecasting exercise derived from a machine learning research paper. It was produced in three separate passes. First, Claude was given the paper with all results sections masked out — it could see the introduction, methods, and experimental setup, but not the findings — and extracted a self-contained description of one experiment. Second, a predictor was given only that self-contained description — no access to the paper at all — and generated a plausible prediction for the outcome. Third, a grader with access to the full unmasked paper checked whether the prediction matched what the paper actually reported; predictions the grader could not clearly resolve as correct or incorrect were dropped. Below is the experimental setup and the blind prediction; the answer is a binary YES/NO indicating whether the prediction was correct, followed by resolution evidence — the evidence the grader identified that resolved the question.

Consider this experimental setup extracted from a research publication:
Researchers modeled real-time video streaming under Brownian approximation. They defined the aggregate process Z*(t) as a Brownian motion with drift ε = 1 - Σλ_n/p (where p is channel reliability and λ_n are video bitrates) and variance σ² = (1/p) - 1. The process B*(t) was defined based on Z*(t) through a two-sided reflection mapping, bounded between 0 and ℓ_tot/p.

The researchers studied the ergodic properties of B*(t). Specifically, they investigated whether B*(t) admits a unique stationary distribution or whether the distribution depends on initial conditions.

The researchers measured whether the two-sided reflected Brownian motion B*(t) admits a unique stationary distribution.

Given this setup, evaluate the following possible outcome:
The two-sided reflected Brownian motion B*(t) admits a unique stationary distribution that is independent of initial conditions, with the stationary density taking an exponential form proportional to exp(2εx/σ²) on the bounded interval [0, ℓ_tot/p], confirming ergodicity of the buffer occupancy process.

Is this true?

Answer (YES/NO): NO